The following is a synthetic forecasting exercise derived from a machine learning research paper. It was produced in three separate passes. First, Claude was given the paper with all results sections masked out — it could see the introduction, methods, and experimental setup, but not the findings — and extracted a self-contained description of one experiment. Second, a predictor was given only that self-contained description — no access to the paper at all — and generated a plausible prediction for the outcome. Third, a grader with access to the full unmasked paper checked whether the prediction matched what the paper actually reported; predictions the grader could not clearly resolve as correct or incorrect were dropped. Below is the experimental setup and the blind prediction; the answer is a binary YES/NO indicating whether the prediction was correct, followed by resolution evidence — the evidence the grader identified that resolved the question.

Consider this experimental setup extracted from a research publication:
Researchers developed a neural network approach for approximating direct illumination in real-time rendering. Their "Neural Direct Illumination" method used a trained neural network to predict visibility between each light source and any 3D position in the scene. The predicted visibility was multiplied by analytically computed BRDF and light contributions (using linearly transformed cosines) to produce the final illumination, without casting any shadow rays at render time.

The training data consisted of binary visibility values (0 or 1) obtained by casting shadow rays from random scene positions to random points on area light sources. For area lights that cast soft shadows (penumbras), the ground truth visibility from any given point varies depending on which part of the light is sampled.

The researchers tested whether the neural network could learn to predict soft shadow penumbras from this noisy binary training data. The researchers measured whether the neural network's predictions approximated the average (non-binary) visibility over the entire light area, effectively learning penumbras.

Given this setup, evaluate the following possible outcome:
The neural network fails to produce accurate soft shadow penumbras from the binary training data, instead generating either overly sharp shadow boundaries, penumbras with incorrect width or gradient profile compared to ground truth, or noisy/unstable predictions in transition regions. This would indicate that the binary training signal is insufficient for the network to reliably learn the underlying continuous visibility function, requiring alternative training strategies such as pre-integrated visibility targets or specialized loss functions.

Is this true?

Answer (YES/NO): NO